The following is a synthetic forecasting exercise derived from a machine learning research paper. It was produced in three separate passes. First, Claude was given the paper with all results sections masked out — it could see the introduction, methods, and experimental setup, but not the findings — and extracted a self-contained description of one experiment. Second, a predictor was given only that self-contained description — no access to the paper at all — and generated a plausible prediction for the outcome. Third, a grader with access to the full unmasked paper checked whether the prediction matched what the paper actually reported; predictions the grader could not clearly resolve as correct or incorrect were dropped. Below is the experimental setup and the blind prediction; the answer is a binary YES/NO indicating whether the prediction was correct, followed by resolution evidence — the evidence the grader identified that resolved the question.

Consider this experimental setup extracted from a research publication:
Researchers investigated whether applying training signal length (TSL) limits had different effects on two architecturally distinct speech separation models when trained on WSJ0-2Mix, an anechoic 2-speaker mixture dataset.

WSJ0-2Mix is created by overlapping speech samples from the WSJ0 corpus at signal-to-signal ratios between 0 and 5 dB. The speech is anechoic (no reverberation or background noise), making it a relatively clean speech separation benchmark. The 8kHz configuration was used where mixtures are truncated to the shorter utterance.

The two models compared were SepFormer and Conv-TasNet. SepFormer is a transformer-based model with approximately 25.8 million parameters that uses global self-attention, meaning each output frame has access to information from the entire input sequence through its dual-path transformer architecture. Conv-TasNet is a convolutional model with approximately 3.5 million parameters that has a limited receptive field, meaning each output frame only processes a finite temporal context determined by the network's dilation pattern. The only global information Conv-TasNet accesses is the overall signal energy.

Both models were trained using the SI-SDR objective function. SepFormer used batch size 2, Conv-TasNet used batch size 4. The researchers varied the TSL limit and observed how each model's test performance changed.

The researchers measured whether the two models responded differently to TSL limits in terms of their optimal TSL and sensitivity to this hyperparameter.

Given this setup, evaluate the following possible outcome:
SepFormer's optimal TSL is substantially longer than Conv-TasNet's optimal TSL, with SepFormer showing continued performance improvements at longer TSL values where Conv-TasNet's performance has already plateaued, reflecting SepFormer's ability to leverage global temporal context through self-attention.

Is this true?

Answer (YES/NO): NO